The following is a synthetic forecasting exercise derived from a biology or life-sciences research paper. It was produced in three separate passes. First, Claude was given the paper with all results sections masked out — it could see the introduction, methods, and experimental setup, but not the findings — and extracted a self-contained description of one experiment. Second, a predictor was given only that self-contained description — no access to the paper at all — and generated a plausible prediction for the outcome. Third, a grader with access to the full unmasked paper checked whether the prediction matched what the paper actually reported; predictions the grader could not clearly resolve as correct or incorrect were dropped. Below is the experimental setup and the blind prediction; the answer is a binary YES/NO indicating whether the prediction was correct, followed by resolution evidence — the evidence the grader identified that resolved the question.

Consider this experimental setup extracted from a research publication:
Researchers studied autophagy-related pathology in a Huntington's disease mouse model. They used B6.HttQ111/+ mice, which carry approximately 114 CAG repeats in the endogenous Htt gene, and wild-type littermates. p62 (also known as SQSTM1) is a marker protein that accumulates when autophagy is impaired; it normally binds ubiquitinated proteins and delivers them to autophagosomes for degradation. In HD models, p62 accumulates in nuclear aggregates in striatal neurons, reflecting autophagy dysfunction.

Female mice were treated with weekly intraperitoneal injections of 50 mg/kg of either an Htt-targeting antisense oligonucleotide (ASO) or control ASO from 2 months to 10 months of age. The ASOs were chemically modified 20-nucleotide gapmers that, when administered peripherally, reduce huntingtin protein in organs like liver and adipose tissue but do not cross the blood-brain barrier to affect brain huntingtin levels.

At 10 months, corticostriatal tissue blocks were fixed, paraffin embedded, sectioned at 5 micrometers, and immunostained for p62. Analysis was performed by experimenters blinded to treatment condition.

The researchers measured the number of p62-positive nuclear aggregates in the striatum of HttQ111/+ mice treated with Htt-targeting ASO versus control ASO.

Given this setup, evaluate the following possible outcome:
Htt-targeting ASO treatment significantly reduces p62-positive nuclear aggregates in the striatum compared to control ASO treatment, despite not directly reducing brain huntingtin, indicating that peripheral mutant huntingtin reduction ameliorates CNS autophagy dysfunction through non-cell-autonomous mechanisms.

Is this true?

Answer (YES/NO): NO